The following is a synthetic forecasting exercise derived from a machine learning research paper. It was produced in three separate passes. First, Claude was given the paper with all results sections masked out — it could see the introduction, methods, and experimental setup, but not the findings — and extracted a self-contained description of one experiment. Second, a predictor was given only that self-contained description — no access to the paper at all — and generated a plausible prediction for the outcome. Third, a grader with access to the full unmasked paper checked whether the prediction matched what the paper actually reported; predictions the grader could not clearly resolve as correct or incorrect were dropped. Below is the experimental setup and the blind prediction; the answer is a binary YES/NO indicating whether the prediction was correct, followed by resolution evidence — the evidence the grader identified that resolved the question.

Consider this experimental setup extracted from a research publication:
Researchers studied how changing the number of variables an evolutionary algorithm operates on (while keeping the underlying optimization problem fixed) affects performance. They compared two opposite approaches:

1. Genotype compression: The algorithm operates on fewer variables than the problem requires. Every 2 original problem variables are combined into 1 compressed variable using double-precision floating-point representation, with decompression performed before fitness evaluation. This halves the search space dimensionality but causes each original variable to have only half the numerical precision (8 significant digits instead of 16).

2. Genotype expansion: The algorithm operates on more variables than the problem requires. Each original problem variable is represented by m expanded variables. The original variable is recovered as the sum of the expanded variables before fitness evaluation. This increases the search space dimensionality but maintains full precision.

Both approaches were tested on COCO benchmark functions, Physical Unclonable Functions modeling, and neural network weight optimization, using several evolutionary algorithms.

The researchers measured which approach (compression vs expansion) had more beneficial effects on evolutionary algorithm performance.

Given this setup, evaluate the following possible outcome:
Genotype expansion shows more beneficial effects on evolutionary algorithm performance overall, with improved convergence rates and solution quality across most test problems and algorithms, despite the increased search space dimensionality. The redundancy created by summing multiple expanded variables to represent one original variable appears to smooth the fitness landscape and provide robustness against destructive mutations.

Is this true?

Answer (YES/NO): YES